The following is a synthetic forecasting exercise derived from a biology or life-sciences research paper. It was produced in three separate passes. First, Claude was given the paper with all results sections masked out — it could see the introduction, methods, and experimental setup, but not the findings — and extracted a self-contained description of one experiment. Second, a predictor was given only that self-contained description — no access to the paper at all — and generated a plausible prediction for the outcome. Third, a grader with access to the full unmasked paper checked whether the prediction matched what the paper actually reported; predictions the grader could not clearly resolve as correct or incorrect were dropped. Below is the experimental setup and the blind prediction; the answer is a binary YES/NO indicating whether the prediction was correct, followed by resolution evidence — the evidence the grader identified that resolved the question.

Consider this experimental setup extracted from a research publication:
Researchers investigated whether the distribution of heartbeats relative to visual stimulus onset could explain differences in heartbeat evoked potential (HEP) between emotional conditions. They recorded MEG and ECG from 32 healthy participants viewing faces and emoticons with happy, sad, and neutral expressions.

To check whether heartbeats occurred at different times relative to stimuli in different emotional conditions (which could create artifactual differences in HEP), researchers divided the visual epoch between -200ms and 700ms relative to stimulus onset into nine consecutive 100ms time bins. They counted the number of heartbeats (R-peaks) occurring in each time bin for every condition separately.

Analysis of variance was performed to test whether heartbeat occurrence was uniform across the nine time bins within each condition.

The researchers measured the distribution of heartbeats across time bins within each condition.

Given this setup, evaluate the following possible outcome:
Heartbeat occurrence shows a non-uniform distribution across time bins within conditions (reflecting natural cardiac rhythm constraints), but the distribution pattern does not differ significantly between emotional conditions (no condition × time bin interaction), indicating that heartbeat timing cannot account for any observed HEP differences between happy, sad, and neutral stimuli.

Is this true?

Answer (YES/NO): NO